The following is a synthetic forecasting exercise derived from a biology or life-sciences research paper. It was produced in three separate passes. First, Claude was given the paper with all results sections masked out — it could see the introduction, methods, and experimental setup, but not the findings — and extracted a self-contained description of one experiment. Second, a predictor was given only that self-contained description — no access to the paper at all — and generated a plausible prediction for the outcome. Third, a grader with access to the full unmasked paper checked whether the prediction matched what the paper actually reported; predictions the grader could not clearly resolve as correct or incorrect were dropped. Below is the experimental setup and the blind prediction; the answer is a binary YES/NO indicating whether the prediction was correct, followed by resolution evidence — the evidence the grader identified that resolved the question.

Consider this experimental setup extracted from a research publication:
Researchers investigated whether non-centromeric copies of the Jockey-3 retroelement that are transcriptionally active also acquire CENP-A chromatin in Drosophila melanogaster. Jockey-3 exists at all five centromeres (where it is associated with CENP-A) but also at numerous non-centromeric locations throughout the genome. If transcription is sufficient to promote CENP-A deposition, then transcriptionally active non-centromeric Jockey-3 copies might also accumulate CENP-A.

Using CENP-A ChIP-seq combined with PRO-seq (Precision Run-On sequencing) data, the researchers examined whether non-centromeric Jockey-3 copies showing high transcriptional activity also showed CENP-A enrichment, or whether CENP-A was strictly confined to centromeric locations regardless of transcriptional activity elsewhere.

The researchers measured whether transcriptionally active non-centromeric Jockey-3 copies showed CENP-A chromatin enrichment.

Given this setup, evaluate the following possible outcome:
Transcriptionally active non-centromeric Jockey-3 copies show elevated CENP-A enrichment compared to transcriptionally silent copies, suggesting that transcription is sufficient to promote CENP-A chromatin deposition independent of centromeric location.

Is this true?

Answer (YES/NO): NO